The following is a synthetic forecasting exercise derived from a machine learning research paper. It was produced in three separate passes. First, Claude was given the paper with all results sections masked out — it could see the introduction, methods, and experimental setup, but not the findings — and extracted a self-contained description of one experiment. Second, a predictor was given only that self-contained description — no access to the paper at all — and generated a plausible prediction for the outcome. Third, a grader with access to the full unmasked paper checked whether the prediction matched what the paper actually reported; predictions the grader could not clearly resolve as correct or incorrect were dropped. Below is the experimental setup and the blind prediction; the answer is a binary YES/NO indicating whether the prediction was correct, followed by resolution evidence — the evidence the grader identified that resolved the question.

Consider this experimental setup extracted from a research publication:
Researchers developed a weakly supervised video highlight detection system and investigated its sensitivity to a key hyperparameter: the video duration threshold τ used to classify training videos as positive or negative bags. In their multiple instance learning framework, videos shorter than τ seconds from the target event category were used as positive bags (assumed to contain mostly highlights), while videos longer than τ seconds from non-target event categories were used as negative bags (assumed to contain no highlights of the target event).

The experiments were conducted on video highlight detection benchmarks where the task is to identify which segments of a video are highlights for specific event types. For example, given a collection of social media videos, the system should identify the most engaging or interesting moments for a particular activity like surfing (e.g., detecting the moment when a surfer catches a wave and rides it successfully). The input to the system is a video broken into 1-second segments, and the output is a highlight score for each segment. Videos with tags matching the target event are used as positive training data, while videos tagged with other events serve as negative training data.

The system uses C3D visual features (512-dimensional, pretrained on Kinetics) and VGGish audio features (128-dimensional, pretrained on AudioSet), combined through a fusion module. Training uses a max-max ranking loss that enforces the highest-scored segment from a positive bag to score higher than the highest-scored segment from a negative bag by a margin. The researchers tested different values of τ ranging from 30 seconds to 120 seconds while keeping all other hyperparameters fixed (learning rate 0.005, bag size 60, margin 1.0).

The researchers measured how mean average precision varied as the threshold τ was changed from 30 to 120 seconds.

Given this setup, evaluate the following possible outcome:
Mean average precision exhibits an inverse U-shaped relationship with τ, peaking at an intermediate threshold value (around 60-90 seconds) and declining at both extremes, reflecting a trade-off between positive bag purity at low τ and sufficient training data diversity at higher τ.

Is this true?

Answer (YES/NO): YES